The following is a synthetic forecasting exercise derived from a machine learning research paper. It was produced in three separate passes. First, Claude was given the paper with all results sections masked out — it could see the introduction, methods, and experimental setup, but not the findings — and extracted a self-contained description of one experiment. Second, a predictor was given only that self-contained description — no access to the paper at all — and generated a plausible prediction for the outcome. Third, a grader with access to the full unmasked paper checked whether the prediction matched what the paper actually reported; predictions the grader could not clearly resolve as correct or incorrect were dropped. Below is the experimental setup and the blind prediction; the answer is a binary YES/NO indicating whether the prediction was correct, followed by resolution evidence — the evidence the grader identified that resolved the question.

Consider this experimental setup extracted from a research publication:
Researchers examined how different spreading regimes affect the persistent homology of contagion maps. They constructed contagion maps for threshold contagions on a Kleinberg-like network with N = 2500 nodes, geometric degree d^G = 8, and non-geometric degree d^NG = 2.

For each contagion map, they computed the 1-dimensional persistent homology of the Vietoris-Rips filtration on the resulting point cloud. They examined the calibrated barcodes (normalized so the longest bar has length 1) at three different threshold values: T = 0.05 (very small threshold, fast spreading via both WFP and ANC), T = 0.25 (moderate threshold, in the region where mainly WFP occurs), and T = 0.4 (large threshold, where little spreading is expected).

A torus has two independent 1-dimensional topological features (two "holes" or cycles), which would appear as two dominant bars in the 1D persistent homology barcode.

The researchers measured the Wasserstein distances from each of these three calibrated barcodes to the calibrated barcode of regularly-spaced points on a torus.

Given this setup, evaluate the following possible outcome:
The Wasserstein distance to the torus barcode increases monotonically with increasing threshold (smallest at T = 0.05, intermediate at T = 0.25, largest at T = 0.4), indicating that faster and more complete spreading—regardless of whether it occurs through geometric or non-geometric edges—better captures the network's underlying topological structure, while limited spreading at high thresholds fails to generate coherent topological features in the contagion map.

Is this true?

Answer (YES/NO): NO